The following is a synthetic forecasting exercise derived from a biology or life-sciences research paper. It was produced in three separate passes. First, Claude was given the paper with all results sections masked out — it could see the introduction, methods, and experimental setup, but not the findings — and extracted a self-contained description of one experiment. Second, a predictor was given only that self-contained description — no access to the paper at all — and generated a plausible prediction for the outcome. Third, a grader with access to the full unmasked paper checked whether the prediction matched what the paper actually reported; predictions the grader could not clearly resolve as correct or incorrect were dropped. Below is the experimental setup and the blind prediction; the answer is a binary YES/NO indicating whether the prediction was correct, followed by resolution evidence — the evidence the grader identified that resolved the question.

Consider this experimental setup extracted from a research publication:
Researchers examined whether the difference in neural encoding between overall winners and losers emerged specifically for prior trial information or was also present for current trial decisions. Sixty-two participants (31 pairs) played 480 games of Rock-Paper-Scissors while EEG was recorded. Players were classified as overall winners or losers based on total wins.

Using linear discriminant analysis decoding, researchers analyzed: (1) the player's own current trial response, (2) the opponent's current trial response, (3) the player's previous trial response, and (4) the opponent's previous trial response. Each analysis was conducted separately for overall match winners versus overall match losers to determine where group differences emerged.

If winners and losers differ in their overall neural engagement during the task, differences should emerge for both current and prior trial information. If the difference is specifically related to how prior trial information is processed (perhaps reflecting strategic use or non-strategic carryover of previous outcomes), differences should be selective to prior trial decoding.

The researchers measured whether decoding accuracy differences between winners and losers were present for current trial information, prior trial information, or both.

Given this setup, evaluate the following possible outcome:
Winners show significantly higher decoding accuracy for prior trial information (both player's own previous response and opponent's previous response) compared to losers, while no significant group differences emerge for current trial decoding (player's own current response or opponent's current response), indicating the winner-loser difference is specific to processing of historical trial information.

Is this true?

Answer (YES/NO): NO